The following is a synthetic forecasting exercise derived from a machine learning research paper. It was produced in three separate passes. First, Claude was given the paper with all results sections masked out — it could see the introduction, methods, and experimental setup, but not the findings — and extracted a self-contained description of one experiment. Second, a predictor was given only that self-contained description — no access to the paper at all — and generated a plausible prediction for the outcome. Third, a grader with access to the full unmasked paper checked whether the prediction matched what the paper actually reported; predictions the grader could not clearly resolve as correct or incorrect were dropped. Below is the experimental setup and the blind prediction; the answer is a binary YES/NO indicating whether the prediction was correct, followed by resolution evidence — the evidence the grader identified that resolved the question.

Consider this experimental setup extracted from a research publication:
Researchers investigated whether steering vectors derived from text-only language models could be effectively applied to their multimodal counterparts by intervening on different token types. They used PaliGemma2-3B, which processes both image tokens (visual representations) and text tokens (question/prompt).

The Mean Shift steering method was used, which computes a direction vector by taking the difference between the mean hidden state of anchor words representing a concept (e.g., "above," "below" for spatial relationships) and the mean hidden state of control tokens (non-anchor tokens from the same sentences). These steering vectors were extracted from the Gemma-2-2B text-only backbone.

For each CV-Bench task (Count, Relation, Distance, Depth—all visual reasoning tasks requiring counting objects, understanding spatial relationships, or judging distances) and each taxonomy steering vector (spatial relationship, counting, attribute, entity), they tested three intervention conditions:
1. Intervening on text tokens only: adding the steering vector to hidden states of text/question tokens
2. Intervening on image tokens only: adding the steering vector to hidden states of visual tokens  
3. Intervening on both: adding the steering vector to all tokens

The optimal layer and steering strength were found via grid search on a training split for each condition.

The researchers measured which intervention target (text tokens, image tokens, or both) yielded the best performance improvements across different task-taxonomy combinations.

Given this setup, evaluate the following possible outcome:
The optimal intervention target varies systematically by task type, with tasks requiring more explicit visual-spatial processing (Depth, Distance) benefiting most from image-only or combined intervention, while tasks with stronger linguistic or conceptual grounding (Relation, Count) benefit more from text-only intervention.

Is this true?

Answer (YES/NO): NO